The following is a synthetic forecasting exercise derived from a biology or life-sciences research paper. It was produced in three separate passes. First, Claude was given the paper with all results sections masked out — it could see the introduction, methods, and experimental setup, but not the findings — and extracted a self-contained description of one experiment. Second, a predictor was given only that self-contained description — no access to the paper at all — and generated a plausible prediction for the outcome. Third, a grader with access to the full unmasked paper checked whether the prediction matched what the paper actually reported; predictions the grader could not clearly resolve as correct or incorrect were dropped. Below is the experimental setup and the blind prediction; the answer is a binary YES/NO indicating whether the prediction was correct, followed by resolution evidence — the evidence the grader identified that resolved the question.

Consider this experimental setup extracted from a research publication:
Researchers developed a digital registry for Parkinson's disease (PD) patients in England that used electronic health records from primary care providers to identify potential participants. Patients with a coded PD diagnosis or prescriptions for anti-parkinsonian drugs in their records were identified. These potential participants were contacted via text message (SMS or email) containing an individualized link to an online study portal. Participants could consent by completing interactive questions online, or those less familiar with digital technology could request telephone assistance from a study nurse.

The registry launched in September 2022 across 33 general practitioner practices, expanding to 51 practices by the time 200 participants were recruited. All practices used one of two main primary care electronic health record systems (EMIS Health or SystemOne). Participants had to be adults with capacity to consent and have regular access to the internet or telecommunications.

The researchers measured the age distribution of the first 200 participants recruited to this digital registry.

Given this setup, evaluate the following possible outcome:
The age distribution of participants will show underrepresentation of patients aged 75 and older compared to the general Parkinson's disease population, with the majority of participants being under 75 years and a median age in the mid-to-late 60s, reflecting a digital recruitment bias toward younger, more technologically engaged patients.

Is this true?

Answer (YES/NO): NO